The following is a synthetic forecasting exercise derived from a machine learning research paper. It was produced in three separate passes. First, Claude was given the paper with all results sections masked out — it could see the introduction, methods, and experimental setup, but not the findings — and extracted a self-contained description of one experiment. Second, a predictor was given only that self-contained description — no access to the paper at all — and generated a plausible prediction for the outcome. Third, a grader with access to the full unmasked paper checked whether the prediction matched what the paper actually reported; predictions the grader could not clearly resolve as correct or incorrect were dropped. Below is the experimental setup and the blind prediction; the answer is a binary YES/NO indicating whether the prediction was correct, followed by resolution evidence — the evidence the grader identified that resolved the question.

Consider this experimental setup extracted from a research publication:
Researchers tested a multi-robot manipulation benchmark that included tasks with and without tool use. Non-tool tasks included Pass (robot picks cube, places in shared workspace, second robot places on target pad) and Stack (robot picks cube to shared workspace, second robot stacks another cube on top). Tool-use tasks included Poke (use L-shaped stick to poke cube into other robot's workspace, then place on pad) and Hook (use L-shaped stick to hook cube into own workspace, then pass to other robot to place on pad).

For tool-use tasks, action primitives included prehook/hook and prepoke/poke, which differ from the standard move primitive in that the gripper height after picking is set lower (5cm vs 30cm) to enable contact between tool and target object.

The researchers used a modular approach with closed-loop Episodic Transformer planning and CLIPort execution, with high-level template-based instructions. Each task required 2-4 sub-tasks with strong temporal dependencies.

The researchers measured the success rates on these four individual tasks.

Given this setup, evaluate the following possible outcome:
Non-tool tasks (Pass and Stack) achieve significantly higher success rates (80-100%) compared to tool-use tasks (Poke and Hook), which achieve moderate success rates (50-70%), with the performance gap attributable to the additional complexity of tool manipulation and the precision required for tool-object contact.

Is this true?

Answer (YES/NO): NO